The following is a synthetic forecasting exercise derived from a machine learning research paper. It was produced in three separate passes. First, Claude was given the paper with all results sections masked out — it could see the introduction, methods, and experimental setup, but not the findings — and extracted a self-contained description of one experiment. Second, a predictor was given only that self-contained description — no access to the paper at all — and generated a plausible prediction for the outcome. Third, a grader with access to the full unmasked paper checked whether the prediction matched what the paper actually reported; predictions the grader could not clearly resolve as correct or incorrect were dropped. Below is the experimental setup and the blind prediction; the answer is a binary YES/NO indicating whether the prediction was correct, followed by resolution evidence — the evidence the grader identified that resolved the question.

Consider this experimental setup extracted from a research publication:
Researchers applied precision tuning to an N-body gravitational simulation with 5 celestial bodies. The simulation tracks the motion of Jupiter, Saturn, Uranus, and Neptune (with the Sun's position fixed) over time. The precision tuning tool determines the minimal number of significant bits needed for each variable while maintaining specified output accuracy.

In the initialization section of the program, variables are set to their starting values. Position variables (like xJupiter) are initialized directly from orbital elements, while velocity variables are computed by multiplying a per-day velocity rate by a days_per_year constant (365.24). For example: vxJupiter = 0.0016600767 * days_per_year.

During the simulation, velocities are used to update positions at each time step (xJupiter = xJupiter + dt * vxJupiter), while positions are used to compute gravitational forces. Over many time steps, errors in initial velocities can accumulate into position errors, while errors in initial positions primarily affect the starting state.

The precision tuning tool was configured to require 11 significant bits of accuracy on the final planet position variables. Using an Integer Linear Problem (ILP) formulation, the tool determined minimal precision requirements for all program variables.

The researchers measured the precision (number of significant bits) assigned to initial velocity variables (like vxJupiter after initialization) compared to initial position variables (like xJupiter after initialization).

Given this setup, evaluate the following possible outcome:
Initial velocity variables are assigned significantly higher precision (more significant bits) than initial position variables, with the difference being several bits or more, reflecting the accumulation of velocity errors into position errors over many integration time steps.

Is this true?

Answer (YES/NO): NO